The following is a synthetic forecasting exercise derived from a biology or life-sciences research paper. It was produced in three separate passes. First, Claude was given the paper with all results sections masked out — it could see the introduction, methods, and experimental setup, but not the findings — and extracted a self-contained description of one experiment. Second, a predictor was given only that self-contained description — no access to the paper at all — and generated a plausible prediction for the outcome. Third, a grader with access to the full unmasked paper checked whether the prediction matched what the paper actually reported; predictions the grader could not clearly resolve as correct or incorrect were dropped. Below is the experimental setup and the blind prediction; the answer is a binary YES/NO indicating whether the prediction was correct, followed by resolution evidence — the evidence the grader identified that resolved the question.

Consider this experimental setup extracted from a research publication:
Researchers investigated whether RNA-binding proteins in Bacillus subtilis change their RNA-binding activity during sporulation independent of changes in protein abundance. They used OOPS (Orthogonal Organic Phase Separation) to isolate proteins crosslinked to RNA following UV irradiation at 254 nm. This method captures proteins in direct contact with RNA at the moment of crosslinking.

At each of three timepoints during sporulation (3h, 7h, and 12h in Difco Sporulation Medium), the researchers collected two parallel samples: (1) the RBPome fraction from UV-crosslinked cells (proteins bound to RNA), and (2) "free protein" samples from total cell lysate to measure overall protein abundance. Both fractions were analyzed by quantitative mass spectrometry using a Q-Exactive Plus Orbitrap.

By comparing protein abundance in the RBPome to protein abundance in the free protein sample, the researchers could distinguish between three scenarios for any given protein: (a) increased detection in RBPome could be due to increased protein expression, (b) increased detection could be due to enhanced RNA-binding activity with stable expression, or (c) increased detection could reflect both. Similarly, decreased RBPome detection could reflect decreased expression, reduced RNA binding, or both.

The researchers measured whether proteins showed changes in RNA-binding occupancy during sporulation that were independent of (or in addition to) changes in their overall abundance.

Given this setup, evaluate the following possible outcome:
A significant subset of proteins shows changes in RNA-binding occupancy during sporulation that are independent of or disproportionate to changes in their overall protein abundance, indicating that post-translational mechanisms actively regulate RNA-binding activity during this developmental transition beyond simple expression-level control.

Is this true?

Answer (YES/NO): YES